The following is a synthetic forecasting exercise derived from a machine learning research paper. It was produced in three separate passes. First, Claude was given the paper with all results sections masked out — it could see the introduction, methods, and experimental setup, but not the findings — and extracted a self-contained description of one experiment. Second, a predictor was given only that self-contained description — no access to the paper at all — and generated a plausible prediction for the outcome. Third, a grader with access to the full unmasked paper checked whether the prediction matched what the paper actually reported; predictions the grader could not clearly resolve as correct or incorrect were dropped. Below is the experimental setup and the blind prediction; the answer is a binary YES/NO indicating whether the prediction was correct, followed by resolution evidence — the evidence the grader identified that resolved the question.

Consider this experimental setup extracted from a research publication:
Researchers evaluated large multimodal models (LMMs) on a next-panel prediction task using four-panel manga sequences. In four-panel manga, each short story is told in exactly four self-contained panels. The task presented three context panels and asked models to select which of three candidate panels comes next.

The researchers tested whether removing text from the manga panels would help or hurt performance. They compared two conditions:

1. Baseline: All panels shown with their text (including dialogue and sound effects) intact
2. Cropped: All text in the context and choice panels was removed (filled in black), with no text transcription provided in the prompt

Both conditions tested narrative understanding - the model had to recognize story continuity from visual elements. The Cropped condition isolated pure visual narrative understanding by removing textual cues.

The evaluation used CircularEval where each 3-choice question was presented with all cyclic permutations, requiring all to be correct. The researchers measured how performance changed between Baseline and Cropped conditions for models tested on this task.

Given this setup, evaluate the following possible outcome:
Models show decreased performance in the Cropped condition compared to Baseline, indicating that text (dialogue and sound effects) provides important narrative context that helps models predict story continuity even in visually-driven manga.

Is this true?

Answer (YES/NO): NO